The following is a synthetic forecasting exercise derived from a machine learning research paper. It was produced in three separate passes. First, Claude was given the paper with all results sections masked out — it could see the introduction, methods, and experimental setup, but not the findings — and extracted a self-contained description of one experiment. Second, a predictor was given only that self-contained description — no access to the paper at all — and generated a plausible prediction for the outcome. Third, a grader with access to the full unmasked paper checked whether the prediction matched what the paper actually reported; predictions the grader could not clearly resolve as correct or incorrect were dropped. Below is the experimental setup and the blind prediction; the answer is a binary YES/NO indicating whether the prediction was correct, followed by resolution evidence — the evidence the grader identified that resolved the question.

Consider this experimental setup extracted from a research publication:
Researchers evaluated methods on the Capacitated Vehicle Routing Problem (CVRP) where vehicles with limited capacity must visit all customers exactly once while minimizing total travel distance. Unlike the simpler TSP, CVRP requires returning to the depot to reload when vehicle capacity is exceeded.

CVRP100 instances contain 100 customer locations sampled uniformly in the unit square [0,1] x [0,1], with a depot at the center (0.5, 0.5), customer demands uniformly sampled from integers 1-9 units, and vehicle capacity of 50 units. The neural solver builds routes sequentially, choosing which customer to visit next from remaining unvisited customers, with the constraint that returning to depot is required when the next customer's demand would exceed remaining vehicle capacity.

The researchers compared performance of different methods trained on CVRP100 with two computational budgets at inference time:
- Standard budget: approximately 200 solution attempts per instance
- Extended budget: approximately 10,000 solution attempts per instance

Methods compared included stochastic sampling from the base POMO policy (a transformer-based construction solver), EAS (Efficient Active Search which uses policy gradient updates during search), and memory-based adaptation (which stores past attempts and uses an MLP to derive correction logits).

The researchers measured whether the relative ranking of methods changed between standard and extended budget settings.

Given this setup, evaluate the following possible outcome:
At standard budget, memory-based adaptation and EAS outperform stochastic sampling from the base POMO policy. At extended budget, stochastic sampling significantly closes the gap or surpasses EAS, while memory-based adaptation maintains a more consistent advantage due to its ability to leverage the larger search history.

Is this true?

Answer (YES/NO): NO